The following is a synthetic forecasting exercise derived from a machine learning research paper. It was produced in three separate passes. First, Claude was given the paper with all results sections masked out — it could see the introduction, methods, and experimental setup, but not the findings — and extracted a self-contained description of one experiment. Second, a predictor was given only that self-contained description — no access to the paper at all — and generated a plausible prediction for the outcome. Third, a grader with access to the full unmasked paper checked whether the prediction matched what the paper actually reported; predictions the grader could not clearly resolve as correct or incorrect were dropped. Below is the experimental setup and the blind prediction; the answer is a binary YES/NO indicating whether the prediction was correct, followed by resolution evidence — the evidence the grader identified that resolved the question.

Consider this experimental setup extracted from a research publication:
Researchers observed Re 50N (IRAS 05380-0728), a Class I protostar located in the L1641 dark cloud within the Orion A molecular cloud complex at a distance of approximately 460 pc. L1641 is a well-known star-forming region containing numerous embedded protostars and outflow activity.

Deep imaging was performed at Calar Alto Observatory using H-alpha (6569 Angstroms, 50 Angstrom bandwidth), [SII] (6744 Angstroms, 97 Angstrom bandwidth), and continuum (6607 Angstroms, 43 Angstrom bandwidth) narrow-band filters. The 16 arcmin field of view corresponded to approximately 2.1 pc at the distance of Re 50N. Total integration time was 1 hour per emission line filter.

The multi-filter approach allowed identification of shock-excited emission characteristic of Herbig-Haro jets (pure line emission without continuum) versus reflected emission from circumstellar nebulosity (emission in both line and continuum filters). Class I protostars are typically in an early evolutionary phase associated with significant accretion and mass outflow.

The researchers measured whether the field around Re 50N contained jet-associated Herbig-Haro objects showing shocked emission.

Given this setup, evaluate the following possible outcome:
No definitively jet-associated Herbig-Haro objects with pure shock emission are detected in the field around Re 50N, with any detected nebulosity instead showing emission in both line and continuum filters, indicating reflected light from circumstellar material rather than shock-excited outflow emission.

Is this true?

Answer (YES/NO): NO